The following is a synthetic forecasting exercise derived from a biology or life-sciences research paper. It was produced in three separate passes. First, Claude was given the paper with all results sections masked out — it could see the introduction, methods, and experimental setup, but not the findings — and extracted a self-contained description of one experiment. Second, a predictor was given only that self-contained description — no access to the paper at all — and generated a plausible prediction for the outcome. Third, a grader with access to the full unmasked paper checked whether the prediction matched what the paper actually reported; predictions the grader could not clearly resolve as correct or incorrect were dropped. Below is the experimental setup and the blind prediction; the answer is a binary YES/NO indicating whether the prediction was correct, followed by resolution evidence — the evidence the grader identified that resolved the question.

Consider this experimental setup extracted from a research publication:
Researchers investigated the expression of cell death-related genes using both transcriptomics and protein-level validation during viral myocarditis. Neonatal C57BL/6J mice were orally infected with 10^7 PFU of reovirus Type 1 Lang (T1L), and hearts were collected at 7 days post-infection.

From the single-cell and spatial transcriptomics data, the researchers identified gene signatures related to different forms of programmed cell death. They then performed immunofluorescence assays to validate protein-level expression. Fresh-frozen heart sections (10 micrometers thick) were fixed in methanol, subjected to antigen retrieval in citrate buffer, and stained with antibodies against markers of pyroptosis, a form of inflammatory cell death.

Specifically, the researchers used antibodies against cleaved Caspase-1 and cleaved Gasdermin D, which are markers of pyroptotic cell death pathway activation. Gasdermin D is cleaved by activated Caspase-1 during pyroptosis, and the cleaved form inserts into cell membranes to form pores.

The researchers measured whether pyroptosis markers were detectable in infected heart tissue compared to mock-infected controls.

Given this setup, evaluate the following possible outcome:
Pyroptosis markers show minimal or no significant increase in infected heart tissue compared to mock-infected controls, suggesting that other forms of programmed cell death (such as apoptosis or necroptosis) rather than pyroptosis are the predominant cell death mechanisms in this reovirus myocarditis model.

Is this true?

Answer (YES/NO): NO